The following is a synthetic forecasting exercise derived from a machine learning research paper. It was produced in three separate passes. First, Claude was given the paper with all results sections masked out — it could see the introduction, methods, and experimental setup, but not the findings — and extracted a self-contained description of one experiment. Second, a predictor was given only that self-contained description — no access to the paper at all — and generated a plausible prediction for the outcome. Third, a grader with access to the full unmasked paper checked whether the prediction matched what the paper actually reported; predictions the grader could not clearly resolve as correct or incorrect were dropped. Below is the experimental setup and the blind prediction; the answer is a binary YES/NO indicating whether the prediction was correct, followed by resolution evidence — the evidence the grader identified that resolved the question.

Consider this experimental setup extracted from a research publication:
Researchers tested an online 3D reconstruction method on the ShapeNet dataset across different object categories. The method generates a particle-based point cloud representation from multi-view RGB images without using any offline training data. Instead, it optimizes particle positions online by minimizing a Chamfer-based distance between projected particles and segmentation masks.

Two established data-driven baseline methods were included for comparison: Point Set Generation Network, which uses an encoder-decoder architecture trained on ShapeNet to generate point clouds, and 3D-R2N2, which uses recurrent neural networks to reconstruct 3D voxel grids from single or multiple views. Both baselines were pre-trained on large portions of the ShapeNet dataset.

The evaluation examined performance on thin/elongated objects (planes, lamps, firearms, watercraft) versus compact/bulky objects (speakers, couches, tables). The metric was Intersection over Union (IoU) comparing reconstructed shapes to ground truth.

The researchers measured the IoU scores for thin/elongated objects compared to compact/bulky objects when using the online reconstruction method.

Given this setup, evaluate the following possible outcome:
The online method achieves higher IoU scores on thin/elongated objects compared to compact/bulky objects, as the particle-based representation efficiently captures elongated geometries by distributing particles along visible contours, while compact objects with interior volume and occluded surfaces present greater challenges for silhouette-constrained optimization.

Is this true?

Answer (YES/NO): YES